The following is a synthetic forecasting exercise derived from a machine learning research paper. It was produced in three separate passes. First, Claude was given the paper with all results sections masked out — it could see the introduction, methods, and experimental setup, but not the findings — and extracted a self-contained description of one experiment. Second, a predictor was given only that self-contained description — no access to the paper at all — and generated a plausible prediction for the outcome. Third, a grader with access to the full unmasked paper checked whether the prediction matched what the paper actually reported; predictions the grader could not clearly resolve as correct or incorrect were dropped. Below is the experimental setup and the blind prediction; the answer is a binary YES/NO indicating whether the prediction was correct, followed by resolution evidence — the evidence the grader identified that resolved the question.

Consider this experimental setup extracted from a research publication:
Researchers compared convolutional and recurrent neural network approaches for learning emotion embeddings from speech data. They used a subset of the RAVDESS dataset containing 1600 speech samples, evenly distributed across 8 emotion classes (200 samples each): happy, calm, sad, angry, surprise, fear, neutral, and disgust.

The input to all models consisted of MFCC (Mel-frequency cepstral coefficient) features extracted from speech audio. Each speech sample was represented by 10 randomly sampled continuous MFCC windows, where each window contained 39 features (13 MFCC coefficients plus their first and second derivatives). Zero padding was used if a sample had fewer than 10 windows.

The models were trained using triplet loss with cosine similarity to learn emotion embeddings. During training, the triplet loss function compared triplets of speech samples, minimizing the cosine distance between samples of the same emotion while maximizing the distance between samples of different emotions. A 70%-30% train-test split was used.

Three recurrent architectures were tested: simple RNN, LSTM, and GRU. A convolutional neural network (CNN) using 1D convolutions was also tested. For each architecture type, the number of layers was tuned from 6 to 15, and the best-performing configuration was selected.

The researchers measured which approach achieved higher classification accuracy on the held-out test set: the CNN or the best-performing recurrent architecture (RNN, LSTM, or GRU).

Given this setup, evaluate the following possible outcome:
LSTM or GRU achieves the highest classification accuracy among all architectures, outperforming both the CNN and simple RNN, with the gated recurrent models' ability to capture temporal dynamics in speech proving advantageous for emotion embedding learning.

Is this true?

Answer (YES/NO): NO